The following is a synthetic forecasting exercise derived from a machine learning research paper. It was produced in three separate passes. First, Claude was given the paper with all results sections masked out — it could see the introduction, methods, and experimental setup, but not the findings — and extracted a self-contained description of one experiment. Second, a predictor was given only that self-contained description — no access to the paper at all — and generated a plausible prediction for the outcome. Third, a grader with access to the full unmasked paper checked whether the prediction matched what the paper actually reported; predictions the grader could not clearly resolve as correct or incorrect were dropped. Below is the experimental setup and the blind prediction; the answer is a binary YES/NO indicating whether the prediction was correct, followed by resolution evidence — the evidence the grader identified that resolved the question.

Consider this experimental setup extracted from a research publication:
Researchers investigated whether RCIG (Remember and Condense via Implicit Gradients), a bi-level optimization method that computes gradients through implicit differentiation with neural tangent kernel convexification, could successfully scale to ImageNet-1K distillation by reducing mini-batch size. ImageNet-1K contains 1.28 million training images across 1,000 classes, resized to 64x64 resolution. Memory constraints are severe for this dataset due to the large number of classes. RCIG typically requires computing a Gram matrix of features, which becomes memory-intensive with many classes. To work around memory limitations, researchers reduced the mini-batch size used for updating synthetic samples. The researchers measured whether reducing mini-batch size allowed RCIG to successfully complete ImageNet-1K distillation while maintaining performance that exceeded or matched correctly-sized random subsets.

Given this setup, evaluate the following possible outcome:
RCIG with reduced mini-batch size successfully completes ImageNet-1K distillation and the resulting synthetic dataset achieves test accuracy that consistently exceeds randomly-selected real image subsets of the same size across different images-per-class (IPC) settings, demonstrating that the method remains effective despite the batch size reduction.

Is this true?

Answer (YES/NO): NO